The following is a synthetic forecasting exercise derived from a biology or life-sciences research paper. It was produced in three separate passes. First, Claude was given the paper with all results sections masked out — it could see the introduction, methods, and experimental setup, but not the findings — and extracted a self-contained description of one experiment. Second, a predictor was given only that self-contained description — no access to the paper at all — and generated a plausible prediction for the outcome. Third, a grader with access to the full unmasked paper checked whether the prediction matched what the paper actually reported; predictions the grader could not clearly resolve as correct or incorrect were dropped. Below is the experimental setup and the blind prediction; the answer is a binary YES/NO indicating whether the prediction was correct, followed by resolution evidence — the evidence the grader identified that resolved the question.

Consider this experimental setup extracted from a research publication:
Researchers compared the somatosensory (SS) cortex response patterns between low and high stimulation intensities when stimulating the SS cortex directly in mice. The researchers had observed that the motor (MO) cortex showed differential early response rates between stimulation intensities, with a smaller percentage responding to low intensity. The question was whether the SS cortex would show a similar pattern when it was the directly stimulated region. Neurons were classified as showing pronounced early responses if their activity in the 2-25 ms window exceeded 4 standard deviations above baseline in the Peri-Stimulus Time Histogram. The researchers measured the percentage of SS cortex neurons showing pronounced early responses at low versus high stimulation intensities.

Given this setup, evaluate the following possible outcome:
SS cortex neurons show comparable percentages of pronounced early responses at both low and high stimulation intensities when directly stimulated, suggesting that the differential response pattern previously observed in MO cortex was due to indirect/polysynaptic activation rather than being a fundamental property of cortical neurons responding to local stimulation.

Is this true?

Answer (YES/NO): YES